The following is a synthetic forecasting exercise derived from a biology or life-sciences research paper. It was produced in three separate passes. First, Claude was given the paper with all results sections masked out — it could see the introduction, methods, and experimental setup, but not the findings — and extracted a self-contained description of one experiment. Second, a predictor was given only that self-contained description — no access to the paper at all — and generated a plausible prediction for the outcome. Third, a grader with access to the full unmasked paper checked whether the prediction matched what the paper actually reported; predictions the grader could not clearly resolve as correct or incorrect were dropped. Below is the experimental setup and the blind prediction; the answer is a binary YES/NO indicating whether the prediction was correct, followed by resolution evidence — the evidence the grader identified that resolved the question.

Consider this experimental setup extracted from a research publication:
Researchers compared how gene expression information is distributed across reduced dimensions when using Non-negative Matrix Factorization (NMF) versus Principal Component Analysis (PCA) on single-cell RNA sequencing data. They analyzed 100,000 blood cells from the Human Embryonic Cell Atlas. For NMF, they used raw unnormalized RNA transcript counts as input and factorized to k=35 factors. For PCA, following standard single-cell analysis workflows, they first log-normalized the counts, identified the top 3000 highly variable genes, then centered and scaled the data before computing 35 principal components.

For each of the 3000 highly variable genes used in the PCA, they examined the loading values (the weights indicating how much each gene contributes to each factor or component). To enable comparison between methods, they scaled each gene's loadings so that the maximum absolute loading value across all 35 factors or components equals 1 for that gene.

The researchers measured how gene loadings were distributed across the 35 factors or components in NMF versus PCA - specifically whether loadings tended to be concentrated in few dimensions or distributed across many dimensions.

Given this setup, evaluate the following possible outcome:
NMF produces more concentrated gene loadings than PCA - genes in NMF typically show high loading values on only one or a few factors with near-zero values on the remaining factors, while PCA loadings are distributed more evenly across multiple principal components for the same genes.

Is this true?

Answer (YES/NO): YES